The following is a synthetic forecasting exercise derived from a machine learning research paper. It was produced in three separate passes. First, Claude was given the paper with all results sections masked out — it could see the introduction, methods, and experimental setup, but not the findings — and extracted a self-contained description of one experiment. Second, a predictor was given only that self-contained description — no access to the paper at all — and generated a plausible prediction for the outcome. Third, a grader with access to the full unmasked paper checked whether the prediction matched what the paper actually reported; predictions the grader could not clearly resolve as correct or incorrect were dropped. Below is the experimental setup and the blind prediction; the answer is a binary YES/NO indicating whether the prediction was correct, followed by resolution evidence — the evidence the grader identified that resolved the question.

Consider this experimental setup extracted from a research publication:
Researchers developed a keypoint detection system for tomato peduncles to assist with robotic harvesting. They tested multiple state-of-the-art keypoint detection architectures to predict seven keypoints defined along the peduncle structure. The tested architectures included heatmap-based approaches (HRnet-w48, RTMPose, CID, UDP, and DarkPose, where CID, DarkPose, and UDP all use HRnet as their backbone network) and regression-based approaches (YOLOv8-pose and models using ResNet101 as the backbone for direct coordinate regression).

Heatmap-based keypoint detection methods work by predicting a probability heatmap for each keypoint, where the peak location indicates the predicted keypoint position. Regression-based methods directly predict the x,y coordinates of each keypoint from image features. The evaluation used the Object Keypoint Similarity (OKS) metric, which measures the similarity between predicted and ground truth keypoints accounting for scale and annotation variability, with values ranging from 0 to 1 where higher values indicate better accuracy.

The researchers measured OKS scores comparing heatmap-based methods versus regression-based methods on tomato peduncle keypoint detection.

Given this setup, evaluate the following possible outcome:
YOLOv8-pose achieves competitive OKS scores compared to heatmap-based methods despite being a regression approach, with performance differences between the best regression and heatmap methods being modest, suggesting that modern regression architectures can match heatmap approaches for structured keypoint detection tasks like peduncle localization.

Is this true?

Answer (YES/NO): NO